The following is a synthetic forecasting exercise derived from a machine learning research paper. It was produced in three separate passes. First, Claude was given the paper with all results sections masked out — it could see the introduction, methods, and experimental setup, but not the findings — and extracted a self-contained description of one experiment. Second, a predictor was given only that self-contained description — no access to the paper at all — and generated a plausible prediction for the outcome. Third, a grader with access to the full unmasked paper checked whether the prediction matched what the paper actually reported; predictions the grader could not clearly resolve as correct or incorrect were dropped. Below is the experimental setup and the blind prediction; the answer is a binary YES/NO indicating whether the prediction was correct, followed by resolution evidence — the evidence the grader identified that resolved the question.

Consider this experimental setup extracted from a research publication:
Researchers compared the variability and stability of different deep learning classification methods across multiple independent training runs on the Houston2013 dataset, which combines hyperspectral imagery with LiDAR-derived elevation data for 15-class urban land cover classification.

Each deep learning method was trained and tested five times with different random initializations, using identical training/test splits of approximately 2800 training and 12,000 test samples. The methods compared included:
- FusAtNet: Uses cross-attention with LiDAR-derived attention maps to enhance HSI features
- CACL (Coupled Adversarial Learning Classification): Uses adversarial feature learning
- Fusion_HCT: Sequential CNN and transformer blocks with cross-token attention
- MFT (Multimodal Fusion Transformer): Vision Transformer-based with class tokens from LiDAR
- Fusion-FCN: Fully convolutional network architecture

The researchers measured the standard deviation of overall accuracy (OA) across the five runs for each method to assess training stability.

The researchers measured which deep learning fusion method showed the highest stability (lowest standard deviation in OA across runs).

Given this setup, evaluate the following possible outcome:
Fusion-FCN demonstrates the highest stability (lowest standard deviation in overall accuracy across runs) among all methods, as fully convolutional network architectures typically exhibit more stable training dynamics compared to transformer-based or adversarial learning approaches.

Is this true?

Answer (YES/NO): NO